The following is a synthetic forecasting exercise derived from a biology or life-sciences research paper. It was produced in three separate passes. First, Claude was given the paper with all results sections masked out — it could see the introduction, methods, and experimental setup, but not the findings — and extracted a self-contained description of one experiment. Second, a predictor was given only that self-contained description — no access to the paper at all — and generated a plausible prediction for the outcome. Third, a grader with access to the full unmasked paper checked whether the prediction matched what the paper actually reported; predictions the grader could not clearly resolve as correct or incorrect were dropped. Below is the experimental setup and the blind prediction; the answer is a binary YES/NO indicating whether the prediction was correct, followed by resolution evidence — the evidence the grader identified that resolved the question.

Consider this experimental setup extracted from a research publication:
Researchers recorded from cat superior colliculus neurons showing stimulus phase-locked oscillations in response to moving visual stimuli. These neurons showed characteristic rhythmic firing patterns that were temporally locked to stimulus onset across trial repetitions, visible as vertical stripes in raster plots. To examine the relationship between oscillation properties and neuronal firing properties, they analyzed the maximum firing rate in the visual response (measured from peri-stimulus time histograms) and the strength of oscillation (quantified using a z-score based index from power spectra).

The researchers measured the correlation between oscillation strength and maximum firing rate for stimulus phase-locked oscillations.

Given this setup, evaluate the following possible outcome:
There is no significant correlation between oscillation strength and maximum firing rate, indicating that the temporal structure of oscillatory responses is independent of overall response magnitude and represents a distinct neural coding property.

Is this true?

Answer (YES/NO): NO